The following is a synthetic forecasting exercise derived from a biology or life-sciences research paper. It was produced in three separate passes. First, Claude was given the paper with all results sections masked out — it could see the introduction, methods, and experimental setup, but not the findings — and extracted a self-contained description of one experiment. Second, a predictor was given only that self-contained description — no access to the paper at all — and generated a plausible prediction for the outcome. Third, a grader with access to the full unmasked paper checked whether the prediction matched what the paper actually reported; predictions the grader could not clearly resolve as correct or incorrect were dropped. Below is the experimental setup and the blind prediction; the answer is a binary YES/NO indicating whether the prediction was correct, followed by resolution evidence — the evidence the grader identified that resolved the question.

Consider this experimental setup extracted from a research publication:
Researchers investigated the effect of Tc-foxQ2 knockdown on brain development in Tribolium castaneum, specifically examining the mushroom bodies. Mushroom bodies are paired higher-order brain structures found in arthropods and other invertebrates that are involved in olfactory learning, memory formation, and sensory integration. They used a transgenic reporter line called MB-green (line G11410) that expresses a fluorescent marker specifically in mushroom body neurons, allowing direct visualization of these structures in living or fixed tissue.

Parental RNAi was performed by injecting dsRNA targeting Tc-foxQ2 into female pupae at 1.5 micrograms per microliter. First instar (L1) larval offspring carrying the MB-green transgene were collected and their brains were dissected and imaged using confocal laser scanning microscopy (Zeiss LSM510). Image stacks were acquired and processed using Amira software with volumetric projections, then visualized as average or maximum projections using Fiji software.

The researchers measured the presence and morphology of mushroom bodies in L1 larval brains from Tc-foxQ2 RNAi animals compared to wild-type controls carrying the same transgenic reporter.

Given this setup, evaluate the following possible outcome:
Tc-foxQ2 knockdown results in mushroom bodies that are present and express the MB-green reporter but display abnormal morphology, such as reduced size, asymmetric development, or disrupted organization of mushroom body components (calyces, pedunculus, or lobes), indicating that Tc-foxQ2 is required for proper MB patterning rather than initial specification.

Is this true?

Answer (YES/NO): NO